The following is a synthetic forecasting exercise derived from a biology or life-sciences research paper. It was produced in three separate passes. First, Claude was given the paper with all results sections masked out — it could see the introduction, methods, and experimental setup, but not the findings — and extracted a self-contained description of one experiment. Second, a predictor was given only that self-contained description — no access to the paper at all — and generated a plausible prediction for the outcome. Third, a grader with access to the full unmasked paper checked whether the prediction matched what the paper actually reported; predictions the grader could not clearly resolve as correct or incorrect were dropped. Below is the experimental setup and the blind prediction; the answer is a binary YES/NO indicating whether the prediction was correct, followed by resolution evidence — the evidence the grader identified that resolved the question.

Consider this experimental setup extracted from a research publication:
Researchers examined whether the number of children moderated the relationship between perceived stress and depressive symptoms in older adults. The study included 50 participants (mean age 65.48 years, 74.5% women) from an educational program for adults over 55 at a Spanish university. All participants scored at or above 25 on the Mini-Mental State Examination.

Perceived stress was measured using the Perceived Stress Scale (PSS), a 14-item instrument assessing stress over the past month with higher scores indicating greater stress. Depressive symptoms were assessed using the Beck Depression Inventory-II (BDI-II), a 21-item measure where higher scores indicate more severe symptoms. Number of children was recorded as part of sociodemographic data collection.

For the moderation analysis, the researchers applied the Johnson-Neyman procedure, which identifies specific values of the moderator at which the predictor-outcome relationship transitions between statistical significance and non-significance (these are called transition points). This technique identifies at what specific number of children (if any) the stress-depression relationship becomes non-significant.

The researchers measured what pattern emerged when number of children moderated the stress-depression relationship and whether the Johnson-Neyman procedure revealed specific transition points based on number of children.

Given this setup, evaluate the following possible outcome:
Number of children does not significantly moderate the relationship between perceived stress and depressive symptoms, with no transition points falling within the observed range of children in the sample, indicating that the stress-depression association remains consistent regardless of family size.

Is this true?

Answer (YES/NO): NO